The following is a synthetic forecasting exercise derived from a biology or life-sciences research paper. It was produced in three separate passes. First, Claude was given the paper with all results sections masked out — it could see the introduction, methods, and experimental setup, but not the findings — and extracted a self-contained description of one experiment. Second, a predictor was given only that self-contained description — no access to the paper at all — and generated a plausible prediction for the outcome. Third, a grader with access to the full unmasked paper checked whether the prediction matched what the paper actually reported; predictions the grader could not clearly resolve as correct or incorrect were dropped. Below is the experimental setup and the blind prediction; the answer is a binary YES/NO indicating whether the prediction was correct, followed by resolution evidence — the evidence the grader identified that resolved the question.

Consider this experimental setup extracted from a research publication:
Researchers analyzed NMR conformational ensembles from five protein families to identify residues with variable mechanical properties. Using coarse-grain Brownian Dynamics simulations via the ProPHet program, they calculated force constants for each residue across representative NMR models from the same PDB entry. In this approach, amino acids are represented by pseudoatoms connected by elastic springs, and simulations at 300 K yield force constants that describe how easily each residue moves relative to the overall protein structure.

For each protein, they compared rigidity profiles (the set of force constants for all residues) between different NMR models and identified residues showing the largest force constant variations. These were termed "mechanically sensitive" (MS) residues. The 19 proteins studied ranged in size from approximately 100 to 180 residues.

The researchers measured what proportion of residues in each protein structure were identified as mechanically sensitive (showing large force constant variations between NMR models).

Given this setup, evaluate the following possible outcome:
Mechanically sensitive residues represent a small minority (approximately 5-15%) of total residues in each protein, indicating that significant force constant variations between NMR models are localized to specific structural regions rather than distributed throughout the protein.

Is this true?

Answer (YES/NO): YES